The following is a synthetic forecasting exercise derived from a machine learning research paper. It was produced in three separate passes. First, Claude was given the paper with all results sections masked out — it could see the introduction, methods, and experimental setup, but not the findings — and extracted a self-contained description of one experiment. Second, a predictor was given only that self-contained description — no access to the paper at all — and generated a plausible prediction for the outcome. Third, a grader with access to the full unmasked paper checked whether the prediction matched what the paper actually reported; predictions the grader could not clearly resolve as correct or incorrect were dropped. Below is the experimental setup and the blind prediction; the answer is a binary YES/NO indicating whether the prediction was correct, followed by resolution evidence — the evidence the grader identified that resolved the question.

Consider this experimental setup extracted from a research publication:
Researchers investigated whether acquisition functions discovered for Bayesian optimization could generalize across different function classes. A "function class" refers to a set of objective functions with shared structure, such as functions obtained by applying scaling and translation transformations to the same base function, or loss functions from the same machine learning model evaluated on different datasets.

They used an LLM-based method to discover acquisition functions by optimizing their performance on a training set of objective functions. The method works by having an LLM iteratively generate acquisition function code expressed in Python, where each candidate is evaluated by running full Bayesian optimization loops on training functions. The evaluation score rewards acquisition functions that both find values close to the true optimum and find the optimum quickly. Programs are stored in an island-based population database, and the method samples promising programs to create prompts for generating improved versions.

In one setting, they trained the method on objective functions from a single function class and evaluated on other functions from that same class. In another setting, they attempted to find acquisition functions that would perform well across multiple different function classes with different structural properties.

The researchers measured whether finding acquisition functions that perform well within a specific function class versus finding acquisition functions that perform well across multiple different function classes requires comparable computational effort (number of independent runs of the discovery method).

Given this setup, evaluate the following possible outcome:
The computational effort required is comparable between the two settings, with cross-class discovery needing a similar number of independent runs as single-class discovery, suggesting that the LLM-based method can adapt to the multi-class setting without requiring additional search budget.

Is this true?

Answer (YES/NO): NO